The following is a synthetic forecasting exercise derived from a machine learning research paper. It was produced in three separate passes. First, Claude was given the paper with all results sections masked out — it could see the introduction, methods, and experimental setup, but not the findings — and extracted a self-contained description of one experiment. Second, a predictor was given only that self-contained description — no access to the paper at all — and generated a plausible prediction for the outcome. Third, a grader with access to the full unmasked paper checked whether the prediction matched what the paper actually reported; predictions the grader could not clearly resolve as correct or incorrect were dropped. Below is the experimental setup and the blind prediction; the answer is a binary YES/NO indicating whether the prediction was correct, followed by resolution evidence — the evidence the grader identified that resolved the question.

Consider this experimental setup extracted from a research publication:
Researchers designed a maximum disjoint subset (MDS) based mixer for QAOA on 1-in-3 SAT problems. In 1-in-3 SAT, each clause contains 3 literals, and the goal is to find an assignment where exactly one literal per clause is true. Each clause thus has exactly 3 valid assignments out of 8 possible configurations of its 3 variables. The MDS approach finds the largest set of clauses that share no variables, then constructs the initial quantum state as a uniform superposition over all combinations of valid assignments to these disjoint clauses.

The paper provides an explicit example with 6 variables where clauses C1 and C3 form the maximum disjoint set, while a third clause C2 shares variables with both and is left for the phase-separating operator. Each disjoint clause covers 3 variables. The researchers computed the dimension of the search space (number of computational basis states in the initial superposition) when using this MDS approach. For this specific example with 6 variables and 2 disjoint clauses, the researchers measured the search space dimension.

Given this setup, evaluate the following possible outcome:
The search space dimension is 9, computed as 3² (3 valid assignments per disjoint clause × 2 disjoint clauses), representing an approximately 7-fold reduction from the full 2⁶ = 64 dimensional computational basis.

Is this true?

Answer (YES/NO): YES